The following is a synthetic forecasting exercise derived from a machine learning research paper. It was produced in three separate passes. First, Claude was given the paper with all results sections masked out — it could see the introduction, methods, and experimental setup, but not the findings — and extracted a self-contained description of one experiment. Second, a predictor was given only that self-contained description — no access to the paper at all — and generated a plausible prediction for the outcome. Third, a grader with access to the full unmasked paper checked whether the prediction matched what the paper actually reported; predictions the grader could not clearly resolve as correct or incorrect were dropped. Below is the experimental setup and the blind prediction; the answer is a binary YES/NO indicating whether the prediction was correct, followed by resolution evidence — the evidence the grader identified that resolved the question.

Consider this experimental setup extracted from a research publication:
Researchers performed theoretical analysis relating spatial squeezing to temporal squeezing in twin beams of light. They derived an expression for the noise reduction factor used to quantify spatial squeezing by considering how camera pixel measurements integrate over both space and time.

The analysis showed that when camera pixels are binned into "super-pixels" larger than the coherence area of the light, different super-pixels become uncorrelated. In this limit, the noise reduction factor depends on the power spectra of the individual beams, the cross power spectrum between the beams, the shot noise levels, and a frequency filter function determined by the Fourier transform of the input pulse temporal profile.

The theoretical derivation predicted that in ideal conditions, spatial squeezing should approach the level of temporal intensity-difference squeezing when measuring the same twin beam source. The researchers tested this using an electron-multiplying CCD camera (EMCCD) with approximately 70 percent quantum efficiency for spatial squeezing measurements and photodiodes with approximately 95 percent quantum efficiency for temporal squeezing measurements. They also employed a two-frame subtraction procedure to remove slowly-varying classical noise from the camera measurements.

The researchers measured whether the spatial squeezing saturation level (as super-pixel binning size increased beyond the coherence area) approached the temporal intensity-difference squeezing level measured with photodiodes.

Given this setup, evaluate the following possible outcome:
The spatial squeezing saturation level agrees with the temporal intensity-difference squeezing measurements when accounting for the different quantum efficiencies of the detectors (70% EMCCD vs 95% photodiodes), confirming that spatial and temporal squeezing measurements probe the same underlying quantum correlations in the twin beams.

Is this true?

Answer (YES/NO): NO